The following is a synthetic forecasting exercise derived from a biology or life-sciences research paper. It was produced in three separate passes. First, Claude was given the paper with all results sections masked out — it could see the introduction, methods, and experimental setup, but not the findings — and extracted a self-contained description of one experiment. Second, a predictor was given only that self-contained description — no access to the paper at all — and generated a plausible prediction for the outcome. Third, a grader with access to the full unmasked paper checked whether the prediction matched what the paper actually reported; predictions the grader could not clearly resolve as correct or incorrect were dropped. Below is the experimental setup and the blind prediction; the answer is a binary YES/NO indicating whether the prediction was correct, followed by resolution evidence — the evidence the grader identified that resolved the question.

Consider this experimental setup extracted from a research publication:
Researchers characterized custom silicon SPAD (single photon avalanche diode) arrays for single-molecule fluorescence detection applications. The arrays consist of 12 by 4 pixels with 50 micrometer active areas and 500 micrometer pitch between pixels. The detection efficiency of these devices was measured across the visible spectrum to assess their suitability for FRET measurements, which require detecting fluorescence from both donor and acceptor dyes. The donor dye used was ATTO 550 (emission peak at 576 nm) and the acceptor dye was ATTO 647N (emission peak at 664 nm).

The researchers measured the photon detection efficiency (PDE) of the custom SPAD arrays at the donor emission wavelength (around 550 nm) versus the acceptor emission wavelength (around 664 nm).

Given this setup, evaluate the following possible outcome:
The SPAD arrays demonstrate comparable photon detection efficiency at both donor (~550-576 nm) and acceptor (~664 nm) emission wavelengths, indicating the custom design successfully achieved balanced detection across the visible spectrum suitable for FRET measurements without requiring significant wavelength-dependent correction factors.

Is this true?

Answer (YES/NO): NO